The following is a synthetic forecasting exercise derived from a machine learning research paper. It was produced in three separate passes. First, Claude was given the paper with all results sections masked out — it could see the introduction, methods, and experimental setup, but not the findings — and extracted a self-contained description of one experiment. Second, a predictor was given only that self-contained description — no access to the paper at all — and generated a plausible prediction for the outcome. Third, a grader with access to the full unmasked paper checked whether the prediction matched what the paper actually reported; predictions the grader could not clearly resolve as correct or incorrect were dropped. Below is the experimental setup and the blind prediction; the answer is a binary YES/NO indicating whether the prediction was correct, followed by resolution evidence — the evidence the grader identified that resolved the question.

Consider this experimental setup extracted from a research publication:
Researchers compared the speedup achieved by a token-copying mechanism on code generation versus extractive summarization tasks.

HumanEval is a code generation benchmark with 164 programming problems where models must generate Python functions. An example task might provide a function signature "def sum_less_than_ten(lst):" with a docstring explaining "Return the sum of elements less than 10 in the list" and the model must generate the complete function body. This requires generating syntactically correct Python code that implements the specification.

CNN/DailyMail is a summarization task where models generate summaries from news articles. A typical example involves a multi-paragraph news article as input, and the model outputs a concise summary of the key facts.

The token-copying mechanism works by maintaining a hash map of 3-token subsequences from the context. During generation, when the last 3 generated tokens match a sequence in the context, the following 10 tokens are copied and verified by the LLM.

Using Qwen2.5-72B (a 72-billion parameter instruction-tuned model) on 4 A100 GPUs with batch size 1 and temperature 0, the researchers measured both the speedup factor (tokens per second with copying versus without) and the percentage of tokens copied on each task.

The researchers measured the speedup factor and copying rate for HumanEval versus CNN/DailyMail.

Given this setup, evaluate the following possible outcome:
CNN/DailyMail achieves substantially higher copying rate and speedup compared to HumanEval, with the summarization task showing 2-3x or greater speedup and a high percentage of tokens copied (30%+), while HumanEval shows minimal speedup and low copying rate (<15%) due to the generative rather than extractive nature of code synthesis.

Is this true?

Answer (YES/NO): NO